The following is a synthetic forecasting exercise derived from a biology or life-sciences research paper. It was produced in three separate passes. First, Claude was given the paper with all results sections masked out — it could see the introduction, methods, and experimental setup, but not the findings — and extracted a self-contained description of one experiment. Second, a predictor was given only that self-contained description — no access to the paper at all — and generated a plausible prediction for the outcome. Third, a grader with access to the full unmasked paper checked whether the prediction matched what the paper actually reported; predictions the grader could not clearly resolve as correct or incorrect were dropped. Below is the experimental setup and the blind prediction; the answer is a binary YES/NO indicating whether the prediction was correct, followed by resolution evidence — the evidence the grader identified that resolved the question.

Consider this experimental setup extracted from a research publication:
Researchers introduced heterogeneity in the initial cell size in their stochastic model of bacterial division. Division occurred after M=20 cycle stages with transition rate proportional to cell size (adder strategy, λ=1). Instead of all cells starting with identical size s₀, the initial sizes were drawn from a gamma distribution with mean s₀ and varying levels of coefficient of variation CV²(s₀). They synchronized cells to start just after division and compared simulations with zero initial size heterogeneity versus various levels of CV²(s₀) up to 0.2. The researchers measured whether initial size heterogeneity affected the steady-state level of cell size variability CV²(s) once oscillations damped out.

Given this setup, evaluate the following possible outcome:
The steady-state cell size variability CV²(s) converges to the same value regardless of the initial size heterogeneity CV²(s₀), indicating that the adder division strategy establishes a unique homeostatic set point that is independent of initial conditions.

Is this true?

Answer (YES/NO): YES